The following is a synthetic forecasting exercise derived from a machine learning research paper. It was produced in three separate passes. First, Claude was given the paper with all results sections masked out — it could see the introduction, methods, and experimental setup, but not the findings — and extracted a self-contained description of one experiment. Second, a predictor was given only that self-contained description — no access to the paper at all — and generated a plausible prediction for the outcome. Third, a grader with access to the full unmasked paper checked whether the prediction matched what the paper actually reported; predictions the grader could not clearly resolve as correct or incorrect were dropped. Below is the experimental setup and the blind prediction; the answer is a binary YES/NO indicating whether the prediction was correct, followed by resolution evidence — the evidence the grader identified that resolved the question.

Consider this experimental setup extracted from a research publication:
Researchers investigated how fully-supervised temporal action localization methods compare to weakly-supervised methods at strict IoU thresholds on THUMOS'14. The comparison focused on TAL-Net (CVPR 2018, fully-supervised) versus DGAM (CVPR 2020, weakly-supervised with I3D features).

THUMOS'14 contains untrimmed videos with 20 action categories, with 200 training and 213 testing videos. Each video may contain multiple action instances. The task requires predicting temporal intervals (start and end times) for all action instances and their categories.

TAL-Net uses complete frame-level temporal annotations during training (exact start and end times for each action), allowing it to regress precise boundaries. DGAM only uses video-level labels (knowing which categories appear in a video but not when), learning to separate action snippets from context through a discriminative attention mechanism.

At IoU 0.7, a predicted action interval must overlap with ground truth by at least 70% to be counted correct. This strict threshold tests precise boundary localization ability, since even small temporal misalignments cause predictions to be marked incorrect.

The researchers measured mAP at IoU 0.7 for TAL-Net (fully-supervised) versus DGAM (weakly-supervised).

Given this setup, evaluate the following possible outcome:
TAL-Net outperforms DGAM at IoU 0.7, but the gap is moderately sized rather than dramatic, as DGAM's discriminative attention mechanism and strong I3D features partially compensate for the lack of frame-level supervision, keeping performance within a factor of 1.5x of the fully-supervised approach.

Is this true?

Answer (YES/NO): NO